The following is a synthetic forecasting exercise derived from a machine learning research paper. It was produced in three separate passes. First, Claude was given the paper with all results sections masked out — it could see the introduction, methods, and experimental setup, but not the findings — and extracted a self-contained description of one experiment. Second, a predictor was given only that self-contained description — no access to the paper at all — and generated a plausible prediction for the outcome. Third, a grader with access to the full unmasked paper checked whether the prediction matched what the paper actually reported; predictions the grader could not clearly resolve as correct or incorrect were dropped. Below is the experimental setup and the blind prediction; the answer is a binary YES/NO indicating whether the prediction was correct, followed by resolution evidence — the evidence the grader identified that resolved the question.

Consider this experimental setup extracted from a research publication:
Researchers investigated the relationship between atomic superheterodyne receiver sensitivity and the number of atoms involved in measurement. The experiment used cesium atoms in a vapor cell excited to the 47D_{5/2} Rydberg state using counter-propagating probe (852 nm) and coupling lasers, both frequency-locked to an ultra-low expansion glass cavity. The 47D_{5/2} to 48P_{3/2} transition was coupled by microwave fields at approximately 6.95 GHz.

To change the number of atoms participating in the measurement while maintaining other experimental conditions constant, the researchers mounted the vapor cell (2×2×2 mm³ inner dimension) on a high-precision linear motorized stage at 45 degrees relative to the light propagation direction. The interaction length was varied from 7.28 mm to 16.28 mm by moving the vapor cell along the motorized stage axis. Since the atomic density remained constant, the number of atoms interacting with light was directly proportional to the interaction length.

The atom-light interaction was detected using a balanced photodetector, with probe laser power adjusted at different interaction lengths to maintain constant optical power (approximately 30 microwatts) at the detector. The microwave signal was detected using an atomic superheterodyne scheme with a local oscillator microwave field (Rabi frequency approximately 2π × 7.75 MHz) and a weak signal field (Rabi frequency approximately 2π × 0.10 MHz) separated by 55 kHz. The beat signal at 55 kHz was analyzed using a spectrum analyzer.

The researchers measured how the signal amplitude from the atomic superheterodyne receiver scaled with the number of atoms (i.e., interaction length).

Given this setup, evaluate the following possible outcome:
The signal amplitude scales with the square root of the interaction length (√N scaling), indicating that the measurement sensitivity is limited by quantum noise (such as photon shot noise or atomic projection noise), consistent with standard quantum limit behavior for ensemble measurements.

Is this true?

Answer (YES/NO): NO